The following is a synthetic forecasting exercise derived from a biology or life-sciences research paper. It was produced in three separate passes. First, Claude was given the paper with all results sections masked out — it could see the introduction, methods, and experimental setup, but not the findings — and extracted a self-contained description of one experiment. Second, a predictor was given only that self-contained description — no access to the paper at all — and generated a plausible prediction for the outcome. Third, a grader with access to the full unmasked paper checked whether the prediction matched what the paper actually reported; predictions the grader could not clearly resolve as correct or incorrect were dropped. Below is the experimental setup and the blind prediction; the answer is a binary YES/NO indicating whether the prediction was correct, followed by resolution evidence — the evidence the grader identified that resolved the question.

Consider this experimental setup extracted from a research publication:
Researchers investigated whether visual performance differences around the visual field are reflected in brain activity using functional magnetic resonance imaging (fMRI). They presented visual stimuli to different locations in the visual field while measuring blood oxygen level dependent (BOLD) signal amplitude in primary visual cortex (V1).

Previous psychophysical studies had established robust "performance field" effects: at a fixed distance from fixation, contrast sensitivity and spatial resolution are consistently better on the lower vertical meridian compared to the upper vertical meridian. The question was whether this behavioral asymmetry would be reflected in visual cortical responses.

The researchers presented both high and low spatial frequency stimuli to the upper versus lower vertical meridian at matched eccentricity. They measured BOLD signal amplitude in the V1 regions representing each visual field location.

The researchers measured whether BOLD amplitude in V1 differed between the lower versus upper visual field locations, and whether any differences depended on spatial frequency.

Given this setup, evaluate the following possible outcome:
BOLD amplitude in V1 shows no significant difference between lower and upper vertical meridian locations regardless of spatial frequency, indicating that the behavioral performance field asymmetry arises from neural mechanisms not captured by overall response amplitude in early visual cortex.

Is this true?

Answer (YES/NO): NO